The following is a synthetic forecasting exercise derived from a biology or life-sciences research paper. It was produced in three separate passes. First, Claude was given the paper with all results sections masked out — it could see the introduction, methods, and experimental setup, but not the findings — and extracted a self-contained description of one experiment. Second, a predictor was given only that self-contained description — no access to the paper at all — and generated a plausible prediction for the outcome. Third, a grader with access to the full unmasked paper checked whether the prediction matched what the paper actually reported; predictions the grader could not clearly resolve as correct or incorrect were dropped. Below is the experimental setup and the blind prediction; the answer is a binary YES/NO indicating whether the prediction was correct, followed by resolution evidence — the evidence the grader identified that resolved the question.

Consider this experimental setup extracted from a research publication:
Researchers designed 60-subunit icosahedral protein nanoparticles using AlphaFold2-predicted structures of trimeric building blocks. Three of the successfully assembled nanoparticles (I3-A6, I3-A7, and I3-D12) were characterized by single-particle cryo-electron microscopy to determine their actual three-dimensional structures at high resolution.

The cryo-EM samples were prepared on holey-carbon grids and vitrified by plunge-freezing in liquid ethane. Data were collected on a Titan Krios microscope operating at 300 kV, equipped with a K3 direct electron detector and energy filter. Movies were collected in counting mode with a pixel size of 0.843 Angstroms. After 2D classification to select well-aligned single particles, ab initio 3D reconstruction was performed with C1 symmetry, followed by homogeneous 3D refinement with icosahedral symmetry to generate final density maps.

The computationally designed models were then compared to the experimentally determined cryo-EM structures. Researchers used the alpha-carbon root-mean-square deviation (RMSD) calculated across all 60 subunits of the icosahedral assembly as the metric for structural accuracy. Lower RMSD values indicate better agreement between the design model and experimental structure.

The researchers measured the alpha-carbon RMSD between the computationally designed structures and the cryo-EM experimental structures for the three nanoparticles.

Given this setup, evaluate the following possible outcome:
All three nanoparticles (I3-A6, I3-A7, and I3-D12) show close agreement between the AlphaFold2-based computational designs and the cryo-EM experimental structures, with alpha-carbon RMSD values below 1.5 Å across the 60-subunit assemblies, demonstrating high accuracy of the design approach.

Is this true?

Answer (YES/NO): NO